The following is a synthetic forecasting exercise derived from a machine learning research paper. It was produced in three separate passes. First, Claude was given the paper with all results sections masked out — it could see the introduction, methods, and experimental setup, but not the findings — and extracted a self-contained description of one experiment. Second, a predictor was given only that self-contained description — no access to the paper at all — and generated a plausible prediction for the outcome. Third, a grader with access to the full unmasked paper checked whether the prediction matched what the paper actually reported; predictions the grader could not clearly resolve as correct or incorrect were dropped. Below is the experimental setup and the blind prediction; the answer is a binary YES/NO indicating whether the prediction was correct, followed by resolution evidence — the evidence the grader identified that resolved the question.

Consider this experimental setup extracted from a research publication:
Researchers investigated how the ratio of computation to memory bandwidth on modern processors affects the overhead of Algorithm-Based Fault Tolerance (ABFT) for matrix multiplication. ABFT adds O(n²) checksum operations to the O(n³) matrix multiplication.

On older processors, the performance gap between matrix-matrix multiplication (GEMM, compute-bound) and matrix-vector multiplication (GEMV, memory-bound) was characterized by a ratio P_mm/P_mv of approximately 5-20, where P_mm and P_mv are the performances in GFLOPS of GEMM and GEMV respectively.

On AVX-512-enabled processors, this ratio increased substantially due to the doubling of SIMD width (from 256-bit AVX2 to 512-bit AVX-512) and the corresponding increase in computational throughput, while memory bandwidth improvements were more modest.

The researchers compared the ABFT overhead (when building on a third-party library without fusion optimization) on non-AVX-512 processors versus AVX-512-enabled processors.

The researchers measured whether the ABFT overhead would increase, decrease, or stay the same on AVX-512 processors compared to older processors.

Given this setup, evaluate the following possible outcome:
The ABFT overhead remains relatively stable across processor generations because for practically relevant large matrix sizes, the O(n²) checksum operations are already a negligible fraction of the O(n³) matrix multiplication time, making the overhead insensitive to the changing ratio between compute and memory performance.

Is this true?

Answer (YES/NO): NO